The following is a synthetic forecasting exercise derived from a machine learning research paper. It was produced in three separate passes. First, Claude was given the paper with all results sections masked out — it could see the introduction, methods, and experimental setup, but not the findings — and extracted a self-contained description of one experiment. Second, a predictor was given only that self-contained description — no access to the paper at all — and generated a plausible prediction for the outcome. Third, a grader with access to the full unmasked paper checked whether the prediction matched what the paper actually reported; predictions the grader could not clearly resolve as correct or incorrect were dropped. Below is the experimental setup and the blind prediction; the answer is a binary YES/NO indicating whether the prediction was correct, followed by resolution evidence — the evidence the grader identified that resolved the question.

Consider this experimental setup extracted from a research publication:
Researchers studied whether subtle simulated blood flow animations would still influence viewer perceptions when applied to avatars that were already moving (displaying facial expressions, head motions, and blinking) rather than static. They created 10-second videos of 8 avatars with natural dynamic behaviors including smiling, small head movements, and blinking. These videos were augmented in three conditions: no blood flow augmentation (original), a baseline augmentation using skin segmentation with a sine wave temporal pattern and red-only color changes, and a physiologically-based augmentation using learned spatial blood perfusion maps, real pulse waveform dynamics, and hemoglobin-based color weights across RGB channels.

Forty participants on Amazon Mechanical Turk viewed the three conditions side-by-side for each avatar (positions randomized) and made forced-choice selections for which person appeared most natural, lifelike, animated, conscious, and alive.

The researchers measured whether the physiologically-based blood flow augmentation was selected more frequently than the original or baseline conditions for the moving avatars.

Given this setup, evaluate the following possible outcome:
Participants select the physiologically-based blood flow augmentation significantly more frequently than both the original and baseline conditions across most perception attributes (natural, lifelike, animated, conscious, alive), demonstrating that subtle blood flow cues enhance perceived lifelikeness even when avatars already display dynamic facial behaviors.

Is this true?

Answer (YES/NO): NO